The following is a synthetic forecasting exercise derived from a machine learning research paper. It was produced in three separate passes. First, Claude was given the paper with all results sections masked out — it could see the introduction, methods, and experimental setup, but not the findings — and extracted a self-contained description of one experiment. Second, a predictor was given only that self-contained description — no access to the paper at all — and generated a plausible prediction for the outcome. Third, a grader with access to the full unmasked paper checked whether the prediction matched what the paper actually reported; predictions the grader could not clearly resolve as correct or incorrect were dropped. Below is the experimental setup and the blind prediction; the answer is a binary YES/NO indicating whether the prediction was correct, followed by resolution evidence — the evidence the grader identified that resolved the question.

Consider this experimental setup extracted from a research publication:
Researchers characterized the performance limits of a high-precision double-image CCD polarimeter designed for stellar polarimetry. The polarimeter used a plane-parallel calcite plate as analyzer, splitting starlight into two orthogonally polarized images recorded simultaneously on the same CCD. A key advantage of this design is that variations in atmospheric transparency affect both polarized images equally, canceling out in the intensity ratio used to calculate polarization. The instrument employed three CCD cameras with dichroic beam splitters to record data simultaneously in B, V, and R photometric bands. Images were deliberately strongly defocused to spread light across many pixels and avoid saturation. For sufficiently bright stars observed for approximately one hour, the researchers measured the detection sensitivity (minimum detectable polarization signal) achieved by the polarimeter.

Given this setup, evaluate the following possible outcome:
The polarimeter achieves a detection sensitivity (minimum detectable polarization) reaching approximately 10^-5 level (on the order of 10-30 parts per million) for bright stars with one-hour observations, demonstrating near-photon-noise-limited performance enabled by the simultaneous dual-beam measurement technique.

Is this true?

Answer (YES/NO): YES